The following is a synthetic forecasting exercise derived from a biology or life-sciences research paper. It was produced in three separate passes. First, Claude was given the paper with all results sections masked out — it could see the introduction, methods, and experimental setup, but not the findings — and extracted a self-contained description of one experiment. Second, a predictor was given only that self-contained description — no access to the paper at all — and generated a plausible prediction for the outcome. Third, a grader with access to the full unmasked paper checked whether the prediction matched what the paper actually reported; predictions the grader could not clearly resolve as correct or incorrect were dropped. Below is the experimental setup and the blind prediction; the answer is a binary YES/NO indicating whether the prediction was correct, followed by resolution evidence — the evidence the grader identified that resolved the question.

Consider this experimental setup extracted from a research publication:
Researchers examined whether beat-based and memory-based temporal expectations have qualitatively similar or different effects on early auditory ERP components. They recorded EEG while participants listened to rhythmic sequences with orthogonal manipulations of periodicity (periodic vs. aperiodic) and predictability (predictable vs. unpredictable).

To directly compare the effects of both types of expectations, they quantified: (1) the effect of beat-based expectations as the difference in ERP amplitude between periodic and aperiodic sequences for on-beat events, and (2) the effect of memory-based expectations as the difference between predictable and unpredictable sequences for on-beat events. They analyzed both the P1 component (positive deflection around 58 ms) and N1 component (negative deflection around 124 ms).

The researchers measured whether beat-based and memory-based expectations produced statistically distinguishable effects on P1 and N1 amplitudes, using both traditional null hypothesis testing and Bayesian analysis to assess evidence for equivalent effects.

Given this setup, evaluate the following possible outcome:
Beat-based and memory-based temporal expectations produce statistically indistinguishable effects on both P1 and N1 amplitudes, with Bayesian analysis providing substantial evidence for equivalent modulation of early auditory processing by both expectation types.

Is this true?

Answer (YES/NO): NO